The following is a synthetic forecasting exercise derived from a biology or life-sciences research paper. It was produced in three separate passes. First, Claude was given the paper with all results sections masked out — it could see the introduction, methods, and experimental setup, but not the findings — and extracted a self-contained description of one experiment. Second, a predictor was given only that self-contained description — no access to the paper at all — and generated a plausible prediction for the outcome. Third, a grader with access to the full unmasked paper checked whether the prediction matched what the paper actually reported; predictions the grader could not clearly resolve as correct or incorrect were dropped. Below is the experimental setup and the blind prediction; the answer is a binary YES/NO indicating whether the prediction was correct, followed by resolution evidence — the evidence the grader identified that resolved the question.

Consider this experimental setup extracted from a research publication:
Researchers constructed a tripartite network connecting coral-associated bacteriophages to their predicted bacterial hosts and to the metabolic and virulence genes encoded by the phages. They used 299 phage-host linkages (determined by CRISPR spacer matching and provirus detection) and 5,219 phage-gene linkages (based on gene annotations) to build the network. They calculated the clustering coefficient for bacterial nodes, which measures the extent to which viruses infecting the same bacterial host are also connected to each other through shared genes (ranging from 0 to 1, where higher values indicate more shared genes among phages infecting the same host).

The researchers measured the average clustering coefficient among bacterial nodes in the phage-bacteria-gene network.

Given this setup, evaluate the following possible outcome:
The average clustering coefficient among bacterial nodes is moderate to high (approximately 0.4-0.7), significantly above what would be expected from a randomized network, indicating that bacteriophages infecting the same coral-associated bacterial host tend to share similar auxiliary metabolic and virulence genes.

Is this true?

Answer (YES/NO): NO